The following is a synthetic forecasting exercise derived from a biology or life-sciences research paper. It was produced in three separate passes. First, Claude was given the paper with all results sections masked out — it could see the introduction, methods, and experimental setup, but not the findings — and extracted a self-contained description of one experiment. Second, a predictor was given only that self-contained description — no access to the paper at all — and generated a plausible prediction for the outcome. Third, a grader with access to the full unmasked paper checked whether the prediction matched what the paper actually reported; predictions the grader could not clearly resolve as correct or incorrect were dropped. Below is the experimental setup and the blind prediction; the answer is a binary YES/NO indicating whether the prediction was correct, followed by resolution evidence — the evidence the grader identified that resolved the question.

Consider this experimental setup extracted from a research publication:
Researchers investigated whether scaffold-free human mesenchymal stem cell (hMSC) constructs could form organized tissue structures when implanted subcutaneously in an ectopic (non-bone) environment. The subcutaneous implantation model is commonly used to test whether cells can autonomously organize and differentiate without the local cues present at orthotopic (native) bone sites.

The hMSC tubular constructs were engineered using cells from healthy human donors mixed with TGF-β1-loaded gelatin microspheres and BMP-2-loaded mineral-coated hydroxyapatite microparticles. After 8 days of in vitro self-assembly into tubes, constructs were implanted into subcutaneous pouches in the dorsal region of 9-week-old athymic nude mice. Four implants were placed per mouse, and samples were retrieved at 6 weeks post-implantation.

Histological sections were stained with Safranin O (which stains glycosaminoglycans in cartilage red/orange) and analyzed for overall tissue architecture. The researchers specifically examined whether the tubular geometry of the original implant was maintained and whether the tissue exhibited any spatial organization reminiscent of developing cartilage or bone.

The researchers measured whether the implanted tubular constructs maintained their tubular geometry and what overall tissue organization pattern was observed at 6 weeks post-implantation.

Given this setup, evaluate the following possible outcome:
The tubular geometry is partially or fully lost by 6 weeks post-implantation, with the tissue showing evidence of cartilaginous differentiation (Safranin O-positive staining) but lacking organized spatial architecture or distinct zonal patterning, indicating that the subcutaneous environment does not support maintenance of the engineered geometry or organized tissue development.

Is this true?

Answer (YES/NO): NO